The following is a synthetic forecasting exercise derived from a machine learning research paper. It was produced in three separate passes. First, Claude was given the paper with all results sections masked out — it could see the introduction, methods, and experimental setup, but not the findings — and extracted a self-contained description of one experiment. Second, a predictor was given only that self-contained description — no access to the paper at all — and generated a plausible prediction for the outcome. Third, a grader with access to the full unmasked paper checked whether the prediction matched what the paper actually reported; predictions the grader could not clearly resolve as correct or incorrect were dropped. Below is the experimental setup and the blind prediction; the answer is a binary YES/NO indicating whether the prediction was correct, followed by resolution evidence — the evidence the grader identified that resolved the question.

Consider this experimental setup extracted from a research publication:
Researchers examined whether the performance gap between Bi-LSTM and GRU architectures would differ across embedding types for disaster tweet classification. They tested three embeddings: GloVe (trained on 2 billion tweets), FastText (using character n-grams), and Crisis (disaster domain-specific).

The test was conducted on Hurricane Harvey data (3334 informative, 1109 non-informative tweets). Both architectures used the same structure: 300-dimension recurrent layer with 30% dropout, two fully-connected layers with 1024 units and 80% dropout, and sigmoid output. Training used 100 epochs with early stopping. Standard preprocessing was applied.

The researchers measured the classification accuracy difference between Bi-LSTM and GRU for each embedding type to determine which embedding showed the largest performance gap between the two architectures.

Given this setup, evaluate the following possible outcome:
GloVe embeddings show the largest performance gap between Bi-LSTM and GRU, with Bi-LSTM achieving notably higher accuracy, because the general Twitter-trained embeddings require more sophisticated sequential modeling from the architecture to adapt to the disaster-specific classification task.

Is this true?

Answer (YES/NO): YES